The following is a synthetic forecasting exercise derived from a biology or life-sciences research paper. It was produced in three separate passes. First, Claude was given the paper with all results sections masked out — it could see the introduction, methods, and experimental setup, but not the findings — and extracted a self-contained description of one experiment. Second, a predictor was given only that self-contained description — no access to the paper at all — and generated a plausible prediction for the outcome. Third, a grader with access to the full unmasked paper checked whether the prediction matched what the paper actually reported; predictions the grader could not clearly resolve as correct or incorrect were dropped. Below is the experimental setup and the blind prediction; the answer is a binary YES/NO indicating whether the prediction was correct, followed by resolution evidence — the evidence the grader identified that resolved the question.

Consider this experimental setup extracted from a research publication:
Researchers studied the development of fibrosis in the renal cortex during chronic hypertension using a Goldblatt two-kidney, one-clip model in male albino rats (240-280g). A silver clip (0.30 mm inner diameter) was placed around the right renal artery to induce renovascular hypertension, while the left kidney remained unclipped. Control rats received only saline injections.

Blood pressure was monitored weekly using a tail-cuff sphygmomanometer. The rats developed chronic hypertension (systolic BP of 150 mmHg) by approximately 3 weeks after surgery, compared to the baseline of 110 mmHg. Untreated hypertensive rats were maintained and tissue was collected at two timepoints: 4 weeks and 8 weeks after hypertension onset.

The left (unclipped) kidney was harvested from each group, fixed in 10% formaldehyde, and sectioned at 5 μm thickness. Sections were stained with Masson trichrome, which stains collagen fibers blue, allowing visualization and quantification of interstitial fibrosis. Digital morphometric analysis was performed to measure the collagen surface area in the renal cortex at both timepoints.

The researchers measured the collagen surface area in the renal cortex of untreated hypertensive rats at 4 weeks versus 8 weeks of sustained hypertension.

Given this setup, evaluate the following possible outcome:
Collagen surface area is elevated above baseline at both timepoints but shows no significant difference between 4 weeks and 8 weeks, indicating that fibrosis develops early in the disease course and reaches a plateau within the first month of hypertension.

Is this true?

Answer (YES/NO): NO